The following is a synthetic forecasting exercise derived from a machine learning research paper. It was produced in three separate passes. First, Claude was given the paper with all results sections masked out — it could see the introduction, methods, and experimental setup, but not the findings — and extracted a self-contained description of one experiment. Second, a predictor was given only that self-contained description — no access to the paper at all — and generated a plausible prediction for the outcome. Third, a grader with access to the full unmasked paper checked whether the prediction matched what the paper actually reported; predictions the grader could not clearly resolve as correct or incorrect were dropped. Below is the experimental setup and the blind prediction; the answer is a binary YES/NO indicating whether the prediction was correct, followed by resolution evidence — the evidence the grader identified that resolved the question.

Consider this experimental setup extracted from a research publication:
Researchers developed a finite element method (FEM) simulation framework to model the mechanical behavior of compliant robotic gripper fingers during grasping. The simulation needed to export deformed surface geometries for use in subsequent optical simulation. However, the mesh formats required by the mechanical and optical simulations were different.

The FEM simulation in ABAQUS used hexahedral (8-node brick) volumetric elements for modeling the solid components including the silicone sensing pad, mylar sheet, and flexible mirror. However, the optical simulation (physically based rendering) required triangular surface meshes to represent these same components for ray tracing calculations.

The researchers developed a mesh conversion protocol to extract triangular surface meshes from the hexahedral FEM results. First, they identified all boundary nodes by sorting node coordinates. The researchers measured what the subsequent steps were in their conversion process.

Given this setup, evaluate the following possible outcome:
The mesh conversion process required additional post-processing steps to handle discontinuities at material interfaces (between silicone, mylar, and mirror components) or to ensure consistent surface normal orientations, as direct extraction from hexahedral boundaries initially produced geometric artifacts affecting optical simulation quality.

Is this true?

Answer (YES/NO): NO